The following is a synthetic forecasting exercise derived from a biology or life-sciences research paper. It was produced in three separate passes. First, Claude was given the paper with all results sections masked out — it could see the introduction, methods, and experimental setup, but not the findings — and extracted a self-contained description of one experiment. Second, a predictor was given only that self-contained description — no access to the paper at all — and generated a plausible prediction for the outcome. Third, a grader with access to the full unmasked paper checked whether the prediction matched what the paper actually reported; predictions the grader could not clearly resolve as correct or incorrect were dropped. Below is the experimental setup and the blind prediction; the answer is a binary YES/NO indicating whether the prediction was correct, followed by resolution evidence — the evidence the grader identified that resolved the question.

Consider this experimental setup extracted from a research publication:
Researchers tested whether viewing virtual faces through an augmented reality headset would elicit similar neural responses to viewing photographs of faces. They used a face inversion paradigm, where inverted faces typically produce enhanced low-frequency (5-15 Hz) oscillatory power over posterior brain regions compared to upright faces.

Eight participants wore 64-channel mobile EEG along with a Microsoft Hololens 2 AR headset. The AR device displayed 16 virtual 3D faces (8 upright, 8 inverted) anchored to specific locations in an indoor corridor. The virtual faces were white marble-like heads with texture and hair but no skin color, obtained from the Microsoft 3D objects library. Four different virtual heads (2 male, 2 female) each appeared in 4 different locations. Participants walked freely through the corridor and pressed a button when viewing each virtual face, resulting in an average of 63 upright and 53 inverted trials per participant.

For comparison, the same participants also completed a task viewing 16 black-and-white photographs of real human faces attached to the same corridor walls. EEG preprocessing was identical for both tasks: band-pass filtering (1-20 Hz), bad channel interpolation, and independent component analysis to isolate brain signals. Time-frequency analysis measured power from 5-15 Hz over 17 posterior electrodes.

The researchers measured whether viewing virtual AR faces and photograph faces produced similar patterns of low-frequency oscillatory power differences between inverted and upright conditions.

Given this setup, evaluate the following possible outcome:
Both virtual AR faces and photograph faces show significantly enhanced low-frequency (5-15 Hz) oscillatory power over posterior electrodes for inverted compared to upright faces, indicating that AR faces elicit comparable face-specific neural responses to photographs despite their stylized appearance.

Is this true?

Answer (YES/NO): YES